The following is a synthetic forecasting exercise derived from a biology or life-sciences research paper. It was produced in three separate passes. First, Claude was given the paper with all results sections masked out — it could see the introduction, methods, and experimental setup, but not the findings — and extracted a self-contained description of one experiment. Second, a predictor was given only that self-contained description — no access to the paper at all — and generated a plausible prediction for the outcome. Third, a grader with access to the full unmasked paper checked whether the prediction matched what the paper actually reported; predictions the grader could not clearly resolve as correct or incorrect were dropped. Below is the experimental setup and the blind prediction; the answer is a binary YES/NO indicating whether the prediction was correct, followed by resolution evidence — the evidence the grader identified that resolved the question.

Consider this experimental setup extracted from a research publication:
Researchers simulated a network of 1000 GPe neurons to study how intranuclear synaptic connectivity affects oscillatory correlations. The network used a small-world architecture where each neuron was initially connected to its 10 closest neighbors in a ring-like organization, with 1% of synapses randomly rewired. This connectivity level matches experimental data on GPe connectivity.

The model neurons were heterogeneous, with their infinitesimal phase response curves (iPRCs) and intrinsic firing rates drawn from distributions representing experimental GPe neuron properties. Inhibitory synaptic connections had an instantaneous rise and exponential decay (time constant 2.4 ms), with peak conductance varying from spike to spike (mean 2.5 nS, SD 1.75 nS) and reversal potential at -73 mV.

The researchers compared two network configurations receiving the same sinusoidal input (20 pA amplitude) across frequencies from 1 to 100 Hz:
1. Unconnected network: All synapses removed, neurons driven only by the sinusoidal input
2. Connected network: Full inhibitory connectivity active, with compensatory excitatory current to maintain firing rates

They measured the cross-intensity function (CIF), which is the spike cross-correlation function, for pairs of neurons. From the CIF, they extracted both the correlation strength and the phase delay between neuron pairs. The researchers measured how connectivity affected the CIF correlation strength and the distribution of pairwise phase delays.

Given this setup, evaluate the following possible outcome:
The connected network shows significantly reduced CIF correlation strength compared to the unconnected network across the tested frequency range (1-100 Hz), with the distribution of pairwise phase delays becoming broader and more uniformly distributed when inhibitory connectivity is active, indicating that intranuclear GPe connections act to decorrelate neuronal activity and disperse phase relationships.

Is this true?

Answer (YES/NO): NO